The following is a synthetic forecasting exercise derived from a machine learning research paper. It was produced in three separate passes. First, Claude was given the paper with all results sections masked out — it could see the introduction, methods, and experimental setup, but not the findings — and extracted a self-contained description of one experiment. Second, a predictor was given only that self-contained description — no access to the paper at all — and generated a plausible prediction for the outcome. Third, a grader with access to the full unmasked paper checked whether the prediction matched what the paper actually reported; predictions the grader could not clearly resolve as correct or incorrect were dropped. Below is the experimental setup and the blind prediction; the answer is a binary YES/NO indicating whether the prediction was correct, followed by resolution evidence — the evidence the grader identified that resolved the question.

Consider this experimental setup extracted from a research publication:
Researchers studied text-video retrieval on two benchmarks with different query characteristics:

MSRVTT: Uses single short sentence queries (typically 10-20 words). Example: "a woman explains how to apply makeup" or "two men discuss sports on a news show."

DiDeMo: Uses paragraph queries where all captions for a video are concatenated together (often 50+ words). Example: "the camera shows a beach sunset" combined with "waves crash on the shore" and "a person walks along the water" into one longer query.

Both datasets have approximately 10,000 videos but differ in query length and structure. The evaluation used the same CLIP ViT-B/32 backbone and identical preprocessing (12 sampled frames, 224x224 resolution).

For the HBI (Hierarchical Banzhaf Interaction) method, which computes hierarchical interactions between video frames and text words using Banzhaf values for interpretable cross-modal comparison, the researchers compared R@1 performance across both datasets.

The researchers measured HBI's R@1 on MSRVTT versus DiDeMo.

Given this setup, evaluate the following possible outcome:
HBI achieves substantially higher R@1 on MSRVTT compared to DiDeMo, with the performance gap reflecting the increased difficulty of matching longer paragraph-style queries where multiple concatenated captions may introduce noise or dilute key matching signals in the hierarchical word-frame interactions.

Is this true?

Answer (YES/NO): NO